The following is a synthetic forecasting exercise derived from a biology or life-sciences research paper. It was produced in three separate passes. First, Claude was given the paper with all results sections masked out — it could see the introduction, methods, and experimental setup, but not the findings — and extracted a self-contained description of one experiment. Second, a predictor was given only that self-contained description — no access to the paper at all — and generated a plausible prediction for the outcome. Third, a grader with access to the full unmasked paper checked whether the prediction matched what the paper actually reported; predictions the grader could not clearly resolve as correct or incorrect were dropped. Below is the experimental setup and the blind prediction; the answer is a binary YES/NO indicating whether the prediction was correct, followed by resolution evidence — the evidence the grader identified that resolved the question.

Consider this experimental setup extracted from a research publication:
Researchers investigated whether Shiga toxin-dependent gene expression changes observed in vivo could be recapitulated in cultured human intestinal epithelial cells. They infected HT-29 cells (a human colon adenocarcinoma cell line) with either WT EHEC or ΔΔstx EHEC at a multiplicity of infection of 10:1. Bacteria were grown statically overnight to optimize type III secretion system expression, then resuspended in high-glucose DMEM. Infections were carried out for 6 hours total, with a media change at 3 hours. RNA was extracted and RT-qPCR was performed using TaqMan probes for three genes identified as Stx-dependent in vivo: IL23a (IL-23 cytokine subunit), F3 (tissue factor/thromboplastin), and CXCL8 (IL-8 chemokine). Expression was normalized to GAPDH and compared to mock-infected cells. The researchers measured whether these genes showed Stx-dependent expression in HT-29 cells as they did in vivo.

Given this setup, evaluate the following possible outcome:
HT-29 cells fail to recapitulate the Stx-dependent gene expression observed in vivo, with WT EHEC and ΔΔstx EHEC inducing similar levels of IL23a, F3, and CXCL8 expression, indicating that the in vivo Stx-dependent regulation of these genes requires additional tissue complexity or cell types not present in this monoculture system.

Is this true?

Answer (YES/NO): NO